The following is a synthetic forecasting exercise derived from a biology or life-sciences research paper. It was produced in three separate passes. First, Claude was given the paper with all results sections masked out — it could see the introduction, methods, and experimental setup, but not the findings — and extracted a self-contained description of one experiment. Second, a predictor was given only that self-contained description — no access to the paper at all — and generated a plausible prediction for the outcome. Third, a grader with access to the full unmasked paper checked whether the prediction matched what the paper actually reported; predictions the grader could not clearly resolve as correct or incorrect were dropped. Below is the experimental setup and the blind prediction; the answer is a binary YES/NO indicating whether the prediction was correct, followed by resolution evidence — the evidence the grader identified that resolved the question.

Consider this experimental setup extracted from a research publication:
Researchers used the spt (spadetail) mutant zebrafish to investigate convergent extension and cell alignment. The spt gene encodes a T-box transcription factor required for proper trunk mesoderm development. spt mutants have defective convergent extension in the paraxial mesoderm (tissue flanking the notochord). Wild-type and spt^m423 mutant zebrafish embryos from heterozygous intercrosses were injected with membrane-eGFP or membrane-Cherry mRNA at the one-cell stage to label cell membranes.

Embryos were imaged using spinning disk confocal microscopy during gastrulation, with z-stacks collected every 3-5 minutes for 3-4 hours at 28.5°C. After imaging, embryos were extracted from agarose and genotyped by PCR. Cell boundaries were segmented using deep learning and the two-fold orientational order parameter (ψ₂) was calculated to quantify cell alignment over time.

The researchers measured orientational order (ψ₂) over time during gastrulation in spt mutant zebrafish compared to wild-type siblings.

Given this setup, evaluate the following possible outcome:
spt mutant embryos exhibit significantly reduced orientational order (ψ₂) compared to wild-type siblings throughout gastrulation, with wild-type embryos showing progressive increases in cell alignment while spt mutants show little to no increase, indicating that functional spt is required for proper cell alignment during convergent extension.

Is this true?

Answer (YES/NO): NO